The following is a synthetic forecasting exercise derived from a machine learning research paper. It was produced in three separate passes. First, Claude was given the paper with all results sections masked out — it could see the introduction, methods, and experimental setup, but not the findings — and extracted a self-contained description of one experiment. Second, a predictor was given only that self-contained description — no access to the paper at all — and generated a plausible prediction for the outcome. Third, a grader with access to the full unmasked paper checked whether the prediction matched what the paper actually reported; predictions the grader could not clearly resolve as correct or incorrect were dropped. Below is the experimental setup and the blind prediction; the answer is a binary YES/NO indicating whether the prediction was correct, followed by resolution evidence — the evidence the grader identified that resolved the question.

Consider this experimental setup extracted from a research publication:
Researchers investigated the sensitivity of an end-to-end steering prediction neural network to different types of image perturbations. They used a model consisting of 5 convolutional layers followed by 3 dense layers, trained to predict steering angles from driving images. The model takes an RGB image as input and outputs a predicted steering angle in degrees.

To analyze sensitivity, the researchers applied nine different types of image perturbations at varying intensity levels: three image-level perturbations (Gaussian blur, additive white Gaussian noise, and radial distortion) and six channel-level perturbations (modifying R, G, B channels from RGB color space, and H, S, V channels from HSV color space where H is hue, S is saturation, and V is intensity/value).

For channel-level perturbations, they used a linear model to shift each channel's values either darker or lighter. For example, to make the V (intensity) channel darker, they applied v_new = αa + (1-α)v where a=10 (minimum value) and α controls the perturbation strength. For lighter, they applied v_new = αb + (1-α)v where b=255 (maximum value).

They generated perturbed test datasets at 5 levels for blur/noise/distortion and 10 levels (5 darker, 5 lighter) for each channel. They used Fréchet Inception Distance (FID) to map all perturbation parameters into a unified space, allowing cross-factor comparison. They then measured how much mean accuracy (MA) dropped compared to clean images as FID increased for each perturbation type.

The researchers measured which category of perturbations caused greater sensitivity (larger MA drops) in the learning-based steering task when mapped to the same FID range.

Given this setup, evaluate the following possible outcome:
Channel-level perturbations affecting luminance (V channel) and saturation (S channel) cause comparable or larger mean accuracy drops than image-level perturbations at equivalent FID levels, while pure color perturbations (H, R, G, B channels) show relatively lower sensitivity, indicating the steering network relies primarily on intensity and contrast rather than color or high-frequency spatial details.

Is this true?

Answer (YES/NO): NO